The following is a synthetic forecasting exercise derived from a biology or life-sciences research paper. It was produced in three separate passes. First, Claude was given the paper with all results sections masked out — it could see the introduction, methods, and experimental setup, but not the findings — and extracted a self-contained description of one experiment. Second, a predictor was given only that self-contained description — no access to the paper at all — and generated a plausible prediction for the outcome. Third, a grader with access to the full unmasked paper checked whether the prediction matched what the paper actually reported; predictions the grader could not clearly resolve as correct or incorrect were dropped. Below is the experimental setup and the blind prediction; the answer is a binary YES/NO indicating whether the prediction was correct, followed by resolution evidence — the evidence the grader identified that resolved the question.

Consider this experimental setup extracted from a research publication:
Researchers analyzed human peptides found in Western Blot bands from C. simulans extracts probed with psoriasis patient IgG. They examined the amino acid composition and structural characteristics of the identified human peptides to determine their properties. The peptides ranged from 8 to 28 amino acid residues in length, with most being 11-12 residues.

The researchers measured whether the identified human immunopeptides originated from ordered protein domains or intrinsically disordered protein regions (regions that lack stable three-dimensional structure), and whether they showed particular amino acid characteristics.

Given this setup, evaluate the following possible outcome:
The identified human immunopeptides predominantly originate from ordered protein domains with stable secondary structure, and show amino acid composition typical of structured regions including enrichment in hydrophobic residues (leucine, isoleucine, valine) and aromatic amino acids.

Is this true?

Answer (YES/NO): NO